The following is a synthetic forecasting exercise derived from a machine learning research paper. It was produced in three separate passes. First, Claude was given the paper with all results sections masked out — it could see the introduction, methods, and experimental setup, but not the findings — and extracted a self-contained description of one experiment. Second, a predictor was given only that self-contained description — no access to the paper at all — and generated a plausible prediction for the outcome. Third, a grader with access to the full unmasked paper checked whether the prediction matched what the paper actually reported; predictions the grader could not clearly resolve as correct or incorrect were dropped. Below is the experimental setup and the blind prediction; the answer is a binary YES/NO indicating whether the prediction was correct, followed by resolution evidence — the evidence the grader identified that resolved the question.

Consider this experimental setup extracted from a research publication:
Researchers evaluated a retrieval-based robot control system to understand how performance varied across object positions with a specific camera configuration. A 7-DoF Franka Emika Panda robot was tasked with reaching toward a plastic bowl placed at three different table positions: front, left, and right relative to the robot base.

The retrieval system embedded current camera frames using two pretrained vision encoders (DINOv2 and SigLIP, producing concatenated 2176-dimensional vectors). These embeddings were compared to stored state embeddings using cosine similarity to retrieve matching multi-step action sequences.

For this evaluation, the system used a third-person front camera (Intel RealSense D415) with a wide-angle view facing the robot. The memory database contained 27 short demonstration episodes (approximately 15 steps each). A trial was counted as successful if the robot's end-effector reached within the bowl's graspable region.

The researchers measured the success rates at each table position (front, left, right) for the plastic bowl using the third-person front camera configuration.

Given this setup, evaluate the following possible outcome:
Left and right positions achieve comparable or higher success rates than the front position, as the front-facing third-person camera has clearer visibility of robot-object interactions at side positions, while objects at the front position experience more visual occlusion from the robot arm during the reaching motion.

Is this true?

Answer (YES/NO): NO